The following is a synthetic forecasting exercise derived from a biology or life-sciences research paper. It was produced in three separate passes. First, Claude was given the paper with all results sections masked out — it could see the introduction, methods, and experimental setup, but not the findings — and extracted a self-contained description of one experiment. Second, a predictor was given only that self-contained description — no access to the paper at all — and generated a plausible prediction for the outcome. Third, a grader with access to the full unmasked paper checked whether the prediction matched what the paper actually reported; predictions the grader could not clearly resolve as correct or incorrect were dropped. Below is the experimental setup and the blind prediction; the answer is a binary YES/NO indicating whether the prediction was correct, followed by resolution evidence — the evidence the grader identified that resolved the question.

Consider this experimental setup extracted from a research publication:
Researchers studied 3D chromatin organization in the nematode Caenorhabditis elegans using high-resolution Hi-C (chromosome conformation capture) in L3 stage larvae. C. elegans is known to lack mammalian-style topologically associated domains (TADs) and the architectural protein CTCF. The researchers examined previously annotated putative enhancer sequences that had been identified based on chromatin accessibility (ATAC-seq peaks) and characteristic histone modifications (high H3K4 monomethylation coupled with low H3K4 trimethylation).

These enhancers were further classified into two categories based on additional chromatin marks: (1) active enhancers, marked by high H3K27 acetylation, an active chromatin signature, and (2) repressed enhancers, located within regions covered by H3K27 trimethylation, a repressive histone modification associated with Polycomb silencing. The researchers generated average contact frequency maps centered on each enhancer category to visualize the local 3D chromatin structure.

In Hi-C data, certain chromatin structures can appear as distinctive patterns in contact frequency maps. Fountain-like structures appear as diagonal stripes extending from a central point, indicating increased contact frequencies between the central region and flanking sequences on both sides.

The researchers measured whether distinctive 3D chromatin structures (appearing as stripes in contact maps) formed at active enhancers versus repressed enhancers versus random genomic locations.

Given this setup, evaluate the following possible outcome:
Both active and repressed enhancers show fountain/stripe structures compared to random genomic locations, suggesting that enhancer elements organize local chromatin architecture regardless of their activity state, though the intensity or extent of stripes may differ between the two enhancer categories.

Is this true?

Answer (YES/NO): NO